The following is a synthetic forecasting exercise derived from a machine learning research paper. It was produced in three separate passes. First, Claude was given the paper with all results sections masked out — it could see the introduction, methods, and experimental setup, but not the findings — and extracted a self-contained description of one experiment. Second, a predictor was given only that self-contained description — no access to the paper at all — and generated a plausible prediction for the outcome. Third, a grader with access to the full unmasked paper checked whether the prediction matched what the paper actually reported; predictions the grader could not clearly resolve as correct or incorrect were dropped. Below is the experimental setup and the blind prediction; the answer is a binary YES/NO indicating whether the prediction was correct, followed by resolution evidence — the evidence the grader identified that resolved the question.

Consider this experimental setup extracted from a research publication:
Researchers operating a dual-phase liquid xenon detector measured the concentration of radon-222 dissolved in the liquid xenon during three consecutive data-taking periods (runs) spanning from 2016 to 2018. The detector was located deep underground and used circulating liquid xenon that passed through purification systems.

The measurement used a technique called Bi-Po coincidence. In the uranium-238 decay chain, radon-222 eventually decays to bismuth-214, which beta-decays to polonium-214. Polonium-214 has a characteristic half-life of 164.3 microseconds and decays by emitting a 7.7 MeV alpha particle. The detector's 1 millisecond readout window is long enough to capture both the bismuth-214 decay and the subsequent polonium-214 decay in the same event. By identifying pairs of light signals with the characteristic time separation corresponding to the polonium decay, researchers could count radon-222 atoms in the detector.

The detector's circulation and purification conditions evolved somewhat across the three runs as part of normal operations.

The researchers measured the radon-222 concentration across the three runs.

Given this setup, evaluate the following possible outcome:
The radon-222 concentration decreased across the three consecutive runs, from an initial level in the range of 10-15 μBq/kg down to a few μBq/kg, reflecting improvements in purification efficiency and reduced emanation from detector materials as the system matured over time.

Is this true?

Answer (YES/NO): NO